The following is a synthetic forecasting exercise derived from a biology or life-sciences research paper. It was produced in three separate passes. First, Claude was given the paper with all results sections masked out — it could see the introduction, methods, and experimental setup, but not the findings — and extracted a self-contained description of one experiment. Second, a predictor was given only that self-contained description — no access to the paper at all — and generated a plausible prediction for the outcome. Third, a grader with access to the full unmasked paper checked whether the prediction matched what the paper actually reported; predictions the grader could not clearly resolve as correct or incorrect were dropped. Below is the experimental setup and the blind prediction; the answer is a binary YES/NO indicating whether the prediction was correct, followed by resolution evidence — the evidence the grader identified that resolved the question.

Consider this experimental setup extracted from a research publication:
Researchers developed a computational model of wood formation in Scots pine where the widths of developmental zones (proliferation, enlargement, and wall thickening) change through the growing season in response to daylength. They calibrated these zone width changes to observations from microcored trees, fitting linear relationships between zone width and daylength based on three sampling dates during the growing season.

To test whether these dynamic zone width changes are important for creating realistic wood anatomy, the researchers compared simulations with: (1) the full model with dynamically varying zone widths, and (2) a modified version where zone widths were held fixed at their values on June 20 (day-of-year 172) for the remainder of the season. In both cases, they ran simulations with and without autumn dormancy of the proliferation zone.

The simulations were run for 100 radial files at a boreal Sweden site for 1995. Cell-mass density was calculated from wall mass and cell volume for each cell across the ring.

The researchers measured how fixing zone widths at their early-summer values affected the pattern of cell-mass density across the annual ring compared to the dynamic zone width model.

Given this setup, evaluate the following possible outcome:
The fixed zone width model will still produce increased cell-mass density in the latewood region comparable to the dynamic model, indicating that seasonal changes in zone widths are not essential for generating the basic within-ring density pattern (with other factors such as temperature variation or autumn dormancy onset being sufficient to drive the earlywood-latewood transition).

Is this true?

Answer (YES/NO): YES